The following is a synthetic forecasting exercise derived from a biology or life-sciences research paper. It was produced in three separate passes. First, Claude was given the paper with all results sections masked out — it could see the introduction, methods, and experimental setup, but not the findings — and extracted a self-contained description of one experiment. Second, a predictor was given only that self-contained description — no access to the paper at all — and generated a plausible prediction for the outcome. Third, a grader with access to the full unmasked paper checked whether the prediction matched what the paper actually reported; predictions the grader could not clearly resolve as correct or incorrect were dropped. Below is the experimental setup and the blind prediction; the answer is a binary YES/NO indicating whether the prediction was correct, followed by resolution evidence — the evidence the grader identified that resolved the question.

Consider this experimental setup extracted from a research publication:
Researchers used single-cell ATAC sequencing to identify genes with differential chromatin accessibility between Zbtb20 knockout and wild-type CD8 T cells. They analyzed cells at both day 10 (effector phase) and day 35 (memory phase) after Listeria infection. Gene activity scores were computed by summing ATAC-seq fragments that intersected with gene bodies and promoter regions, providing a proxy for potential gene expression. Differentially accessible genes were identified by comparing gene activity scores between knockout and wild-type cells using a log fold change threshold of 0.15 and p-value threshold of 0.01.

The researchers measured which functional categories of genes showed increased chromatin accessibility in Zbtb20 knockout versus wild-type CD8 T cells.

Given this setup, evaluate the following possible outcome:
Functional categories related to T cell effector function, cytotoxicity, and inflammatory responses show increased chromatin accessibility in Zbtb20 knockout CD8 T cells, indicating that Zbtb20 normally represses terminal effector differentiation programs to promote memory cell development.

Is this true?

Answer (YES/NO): NO